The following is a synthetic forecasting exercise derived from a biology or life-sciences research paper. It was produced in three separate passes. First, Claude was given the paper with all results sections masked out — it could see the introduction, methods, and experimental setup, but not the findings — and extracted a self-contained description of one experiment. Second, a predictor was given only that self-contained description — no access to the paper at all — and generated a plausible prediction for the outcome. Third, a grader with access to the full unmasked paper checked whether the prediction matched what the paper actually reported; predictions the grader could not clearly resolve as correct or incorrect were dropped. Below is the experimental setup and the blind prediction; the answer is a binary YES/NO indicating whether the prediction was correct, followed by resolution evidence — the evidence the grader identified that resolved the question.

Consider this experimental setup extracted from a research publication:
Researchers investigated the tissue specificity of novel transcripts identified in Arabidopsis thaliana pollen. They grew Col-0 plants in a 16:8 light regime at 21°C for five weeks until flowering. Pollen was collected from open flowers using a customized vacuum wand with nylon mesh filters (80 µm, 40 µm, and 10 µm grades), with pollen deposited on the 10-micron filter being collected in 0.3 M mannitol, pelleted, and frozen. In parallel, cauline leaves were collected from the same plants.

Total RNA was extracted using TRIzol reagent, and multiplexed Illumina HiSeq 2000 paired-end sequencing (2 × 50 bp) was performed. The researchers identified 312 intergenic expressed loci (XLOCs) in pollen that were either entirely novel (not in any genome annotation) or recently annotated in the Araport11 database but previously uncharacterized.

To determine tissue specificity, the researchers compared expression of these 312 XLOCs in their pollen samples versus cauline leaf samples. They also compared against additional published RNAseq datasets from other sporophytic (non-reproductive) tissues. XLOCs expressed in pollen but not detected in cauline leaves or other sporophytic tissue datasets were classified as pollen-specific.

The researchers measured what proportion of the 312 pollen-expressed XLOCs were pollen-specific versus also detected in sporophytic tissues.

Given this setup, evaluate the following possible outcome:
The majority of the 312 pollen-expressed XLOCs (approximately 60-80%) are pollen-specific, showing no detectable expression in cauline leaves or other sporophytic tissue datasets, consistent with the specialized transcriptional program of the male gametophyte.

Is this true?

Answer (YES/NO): YES